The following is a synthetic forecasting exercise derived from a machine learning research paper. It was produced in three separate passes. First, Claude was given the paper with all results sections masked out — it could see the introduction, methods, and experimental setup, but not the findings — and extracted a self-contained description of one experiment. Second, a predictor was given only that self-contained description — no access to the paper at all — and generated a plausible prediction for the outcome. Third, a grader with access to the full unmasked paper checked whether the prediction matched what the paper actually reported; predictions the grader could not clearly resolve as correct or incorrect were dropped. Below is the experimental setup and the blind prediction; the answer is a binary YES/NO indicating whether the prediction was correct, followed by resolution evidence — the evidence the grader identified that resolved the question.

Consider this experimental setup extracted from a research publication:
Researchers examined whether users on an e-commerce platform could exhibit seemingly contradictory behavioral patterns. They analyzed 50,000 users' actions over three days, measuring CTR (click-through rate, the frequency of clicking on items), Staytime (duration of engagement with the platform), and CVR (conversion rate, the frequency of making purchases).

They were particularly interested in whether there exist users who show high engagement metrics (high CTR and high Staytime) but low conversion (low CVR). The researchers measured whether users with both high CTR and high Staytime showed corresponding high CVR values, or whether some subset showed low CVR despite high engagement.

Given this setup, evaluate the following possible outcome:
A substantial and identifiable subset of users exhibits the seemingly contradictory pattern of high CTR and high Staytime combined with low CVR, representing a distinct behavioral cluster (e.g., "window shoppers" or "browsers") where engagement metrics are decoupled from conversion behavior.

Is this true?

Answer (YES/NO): YES